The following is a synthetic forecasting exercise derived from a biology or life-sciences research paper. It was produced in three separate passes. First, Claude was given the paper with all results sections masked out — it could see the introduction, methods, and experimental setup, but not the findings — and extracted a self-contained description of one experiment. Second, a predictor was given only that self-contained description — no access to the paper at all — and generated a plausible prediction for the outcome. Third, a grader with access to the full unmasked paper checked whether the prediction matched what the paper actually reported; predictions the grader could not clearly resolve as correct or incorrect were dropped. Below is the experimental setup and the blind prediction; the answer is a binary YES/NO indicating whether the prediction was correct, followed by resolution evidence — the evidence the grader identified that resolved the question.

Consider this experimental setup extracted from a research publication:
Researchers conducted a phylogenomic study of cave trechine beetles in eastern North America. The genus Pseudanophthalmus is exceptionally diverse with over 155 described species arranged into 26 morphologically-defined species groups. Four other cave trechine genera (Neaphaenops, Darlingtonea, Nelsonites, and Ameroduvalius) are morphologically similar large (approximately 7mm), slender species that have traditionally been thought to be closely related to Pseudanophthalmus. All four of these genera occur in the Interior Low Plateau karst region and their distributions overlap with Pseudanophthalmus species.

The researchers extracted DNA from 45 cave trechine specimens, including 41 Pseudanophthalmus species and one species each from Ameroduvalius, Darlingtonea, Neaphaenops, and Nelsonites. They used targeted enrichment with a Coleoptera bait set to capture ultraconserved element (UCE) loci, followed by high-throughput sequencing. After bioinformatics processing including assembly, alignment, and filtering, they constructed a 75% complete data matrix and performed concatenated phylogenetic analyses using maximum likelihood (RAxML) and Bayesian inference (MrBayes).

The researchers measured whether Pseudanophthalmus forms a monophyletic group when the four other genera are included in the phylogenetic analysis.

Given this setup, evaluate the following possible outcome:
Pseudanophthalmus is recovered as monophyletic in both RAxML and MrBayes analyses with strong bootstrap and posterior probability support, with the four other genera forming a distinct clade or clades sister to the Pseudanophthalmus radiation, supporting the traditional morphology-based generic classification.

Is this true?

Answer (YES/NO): NO